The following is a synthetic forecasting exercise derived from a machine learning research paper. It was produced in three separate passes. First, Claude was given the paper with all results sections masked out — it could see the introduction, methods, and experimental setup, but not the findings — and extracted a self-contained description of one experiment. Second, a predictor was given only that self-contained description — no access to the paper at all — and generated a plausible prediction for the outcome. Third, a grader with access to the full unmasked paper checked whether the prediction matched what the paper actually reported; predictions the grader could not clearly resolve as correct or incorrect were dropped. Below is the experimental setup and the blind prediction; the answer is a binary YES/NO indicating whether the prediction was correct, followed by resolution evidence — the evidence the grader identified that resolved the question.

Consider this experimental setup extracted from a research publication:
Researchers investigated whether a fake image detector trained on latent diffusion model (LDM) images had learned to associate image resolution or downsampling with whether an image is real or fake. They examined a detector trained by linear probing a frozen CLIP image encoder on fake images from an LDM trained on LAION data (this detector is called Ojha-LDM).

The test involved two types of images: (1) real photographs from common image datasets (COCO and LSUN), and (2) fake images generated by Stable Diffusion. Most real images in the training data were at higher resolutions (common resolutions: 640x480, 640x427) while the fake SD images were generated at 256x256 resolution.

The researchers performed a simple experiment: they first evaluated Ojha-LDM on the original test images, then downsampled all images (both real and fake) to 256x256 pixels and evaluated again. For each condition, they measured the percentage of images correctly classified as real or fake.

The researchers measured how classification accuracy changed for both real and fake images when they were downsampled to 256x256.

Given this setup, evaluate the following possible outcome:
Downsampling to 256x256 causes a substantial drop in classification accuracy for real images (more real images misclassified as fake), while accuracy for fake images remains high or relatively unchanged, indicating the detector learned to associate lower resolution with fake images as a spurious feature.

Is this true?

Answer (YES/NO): NO